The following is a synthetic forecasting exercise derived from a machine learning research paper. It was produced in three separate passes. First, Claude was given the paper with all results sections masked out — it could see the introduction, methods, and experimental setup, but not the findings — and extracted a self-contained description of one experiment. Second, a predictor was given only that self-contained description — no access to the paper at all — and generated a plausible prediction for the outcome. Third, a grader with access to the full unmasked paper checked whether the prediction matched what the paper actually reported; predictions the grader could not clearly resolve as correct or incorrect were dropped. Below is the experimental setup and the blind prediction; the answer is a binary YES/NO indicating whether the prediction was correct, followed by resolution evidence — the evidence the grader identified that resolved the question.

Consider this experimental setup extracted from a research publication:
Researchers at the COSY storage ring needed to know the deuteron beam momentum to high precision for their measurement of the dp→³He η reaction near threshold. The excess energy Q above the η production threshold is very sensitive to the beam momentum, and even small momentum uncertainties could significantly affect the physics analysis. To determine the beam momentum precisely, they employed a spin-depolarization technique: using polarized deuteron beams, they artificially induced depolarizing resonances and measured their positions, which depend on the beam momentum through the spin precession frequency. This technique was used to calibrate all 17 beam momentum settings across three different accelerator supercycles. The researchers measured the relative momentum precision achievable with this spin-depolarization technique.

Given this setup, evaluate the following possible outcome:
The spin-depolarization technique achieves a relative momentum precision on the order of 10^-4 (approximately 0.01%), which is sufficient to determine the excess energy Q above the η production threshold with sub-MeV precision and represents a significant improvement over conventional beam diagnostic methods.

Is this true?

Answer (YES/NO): NO